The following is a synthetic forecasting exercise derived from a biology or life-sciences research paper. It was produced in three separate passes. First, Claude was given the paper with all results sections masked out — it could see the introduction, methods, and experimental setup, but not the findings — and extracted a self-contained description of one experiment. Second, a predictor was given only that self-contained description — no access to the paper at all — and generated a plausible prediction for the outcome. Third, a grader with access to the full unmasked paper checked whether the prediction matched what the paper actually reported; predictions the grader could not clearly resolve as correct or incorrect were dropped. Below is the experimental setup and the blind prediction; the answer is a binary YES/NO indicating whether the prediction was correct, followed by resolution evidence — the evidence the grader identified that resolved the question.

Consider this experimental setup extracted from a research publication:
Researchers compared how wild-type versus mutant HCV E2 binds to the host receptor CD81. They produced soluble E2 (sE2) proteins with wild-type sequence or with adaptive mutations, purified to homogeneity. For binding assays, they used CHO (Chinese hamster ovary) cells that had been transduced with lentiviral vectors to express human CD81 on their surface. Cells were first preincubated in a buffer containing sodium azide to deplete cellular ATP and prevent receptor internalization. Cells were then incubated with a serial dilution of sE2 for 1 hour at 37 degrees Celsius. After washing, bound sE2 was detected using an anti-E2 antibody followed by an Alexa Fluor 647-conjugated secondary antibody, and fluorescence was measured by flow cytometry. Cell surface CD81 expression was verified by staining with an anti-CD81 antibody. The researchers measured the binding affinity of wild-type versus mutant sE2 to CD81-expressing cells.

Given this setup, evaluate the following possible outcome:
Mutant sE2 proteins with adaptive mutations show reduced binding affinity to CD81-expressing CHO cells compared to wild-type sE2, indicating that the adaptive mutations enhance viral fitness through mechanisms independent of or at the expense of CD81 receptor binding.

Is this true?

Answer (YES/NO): NO